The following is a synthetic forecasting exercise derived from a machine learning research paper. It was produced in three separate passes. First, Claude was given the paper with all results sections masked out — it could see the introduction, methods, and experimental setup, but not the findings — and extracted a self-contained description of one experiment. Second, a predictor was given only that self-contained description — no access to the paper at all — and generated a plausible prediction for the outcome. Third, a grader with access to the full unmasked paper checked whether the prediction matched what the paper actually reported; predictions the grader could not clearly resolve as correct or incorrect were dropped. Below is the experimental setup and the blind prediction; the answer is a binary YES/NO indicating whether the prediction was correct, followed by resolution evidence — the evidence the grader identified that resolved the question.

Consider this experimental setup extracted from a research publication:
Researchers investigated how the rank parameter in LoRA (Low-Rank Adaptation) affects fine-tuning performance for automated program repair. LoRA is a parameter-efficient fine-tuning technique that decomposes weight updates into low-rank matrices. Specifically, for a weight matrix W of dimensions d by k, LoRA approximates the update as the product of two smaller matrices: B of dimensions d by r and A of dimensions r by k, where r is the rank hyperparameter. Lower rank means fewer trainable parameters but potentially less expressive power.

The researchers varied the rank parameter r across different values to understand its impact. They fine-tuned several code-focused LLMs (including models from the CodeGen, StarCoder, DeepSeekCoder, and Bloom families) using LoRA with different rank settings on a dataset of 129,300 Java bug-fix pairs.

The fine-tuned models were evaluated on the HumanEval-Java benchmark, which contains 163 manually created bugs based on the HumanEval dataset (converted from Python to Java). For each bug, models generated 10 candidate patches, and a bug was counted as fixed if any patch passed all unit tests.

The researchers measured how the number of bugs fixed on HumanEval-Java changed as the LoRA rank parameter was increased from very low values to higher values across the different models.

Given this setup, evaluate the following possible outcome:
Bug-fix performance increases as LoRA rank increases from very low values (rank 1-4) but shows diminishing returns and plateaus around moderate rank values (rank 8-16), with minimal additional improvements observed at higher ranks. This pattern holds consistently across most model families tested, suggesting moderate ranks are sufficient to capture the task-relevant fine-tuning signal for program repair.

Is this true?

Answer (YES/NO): NO